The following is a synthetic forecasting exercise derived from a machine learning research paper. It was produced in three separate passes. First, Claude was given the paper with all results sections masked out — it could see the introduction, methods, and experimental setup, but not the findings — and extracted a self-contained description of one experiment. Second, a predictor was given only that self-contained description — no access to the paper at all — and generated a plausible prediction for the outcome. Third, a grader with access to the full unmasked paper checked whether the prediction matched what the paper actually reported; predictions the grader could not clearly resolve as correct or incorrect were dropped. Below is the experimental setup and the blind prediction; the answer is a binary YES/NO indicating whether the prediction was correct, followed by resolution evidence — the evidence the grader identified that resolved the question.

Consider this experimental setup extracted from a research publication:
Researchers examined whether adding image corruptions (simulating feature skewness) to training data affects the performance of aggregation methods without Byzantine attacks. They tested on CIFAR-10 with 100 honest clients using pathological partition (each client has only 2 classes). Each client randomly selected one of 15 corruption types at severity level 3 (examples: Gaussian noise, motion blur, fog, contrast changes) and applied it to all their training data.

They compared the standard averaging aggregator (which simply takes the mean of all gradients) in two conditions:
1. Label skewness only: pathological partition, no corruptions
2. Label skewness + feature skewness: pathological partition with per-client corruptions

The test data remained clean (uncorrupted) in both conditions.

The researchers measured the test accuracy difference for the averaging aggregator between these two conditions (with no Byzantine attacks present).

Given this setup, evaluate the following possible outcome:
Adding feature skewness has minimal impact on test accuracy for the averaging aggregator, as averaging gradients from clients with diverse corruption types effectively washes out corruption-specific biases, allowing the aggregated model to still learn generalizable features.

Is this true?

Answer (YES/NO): NO